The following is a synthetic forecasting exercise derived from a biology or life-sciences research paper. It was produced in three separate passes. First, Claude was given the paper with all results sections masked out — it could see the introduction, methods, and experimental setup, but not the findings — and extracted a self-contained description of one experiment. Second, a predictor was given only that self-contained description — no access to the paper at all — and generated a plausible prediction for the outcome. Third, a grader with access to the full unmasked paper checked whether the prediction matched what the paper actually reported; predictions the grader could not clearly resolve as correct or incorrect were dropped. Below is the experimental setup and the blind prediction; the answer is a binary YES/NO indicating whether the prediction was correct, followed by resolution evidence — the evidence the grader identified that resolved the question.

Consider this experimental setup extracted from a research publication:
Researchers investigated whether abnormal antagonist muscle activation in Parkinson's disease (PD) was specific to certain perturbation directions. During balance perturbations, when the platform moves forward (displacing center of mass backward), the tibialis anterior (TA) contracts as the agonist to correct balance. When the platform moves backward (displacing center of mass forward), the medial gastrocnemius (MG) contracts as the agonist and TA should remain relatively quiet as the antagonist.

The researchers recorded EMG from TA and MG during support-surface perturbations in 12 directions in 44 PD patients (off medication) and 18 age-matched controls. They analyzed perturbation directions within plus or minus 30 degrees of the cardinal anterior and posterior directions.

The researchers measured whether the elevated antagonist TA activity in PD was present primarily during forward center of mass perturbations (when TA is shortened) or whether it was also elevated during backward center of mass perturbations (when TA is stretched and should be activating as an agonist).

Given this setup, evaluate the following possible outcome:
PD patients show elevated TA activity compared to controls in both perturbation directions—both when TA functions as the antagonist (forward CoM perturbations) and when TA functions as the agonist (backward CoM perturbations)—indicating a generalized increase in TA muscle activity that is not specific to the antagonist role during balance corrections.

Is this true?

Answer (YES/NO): NO